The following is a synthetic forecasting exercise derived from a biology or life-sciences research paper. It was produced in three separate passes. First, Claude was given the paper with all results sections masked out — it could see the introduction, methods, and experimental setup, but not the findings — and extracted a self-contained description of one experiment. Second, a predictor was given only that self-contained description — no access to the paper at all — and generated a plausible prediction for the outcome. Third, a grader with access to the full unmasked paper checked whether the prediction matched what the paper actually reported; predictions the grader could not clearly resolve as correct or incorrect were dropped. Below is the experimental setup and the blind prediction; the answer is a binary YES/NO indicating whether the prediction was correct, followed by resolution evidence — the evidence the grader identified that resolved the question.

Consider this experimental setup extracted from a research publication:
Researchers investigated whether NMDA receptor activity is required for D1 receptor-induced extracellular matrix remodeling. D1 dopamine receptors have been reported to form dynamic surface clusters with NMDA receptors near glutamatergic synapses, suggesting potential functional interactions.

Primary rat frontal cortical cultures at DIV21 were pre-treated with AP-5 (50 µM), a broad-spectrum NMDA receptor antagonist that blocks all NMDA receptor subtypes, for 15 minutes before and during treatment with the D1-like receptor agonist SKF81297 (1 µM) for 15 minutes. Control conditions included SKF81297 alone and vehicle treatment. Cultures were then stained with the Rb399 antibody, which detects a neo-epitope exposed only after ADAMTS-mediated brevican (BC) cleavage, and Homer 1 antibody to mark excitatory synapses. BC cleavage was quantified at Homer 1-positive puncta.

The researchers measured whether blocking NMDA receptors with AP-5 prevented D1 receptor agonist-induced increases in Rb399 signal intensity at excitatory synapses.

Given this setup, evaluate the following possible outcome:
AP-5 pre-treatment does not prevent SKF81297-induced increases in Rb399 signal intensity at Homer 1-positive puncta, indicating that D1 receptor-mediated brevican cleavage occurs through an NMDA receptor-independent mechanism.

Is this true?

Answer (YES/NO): NO